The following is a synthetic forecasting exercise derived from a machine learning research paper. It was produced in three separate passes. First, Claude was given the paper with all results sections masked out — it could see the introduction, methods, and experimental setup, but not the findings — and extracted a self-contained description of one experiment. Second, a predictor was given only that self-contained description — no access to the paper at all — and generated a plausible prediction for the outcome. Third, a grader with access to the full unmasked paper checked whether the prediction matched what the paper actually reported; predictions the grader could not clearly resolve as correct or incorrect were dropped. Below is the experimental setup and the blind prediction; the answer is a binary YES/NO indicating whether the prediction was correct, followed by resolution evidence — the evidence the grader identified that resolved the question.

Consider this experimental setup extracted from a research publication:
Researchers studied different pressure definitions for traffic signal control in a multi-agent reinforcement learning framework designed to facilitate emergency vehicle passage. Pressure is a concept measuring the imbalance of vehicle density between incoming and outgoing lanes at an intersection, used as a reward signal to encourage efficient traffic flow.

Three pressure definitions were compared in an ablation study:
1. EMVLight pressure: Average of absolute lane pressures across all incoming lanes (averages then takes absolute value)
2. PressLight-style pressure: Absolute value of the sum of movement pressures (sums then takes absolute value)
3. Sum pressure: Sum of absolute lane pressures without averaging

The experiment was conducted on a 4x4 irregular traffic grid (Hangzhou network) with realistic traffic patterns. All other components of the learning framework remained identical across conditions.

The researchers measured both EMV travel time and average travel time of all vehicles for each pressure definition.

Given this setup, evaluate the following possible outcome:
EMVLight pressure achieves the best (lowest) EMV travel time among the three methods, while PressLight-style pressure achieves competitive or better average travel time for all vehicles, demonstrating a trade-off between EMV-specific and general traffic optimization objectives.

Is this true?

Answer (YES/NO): NO